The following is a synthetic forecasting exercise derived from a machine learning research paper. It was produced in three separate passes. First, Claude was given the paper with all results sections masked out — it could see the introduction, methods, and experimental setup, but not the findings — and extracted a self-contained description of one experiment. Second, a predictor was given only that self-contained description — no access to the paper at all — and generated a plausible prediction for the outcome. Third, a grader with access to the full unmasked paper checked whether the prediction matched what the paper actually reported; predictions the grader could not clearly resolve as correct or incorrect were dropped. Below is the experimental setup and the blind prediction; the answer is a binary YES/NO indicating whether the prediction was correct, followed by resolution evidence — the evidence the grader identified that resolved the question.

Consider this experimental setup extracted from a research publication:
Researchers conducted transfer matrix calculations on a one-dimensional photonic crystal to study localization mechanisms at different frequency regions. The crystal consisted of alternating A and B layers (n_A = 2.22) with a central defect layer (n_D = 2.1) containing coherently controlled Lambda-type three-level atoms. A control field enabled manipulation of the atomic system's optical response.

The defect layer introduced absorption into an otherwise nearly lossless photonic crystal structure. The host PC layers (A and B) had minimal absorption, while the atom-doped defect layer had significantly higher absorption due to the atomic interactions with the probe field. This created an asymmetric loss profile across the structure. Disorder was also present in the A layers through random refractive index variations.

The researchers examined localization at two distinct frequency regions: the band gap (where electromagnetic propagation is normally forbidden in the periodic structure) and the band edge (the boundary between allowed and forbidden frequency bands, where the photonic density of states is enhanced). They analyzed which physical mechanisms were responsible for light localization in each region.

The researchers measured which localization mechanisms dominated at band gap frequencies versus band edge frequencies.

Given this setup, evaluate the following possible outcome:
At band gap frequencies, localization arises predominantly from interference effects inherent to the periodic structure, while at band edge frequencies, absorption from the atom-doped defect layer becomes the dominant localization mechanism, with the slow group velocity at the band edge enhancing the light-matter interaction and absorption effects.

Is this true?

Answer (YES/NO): NO